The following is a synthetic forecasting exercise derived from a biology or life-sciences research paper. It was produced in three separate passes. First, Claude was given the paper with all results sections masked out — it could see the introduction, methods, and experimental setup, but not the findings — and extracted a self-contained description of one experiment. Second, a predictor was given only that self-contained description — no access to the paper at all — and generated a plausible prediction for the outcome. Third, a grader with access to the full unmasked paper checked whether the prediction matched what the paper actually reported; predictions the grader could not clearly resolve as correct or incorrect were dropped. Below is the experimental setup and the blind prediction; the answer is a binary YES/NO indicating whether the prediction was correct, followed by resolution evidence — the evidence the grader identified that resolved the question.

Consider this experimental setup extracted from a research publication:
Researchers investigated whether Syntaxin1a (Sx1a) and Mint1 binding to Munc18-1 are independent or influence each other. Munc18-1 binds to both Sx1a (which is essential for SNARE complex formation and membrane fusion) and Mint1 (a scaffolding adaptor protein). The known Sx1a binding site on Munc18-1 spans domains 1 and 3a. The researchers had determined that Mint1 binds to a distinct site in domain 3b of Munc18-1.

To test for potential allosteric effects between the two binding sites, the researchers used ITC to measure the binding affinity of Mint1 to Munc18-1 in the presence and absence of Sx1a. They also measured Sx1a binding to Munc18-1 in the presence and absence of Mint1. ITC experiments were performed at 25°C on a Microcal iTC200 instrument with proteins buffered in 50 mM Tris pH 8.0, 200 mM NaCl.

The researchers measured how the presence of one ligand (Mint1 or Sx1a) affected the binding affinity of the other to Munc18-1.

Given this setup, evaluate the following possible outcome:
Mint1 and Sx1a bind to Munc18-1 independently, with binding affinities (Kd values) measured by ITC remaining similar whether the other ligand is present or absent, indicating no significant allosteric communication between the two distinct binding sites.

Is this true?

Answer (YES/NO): NO